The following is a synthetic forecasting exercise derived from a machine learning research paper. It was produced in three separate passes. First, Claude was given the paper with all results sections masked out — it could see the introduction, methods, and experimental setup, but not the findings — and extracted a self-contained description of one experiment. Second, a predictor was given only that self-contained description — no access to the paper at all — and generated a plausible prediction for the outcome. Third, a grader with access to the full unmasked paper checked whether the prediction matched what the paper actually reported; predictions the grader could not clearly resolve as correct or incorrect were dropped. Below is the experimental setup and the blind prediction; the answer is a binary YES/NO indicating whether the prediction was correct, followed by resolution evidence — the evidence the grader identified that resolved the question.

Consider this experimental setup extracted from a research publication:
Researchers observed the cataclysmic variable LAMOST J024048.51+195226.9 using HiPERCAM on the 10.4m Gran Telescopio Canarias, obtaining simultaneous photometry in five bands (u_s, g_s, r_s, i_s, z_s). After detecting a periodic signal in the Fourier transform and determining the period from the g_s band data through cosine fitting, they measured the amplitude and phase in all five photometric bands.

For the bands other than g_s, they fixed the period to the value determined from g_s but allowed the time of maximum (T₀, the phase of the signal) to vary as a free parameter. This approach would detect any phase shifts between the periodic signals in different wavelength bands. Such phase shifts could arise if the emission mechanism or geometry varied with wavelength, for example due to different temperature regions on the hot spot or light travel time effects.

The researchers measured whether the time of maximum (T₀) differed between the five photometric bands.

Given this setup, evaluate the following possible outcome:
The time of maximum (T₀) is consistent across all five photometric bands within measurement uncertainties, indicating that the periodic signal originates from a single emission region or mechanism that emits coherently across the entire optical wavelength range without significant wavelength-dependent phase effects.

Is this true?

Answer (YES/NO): YES